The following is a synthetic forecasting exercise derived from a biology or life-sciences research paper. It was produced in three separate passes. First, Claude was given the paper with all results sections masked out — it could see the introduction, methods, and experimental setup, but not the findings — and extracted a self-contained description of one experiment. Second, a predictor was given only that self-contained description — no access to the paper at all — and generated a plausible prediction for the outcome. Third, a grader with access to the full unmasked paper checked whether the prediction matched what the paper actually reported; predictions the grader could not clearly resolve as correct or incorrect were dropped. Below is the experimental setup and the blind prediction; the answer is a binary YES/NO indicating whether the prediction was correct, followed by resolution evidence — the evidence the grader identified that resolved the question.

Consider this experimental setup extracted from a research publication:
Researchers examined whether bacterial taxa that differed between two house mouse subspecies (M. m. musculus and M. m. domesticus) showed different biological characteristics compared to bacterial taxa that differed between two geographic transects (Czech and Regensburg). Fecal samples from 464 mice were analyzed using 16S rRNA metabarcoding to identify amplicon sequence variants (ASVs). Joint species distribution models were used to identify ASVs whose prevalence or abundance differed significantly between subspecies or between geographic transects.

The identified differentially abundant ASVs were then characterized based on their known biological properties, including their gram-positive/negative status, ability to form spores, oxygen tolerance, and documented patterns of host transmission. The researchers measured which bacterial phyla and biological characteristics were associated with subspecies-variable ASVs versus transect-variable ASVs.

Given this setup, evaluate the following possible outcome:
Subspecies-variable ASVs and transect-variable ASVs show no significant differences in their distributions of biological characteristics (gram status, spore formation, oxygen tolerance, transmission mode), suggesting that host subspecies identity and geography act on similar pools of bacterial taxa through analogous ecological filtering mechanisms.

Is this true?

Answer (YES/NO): NO